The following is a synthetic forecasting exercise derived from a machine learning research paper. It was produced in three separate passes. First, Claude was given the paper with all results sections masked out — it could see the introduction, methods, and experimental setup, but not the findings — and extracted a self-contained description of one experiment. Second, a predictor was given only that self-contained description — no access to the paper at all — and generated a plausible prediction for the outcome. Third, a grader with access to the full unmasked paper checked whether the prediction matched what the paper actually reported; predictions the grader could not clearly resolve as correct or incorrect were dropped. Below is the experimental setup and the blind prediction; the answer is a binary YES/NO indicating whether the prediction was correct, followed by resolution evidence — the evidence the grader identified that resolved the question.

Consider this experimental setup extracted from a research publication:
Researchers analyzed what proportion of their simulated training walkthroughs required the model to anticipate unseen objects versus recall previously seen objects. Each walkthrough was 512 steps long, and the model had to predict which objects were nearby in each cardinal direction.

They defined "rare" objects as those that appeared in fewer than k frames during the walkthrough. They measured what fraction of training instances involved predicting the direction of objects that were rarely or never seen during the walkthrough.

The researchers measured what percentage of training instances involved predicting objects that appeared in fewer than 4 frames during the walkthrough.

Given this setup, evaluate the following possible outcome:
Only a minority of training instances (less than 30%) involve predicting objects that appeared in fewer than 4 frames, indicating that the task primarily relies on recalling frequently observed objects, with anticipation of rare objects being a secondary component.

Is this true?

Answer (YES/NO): YES